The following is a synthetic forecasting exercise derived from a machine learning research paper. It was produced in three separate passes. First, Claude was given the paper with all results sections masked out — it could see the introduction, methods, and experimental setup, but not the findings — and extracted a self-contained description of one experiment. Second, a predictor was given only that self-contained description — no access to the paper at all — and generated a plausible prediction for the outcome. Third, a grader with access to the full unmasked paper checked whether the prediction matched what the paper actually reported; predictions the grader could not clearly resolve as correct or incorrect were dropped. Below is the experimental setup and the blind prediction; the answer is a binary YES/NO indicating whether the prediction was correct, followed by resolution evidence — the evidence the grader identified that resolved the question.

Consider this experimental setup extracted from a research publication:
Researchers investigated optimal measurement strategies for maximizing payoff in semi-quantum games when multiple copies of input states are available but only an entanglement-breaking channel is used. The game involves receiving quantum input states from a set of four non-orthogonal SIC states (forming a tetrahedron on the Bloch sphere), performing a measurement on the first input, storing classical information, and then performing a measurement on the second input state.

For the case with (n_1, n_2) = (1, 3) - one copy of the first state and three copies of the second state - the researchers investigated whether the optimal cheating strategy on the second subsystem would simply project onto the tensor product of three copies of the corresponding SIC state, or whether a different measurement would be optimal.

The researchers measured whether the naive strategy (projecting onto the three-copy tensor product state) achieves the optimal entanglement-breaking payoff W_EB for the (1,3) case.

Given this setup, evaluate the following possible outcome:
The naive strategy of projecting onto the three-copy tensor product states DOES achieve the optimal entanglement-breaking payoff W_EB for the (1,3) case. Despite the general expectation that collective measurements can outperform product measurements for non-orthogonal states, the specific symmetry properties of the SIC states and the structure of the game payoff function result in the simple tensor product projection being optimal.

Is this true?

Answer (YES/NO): NO